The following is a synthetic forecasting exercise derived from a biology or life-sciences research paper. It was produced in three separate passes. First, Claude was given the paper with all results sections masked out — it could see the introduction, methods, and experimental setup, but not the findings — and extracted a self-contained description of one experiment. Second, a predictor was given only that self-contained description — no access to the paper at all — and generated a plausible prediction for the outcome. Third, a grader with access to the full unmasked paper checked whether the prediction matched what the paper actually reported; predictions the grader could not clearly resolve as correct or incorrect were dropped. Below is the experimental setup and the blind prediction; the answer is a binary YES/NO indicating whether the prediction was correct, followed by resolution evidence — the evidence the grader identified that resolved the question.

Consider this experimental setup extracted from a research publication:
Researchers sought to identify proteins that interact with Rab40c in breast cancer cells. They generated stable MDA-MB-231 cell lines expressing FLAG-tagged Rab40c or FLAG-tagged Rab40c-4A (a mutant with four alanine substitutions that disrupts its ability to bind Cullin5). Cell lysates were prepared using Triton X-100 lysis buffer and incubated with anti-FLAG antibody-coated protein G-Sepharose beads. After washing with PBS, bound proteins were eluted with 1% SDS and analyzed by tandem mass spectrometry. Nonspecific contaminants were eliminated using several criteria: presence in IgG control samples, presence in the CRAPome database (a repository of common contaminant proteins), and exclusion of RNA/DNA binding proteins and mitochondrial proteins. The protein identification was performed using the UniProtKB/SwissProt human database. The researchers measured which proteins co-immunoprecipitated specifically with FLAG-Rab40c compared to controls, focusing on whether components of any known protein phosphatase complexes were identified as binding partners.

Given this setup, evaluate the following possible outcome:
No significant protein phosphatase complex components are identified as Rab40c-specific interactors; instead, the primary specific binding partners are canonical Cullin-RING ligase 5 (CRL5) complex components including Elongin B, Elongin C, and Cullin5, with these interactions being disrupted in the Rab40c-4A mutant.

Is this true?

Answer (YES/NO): NO